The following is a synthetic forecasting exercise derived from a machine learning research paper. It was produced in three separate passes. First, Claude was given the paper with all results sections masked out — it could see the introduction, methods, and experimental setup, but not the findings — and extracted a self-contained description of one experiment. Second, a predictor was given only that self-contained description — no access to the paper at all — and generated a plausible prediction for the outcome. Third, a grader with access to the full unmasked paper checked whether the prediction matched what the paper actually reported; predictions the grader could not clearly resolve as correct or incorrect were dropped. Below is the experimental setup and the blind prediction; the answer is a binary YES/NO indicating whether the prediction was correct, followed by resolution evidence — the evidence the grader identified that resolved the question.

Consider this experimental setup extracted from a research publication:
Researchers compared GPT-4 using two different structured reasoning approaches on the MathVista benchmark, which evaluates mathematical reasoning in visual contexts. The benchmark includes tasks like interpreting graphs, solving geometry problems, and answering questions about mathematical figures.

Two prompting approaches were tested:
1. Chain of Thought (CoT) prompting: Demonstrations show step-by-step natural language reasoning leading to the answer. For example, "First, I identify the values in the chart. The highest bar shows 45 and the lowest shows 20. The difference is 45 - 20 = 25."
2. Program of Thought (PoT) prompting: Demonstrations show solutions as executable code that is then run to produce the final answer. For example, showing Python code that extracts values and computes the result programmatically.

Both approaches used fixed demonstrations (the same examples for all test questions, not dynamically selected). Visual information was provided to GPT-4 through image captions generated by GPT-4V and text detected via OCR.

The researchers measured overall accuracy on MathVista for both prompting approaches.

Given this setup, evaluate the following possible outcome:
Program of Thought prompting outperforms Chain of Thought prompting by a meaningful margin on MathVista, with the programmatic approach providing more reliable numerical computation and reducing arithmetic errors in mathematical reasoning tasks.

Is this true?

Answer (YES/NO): NO